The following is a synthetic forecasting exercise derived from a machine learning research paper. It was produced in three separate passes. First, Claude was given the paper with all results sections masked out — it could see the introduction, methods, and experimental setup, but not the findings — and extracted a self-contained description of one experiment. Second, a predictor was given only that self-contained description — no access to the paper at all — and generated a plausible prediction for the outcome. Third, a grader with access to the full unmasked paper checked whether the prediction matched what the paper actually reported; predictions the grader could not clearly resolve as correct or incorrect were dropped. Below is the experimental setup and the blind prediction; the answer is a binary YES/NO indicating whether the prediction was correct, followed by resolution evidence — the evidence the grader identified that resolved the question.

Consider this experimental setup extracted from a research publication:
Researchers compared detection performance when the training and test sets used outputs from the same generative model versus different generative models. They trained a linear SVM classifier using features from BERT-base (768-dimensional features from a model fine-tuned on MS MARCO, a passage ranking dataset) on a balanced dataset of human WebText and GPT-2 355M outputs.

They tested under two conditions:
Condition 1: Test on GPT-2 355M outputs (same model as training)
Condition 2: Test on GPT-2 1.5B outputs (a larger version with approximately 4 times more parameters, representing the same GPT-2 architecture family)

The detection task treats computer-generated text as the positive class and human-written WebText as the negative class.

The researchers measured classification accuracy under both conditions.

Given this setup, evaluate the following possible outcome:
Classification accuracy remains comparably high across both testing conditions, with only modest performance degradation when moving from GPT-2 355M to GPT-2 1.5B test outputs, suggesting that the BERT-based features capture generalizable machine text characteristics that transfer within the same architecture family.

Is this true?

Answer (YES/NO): NO